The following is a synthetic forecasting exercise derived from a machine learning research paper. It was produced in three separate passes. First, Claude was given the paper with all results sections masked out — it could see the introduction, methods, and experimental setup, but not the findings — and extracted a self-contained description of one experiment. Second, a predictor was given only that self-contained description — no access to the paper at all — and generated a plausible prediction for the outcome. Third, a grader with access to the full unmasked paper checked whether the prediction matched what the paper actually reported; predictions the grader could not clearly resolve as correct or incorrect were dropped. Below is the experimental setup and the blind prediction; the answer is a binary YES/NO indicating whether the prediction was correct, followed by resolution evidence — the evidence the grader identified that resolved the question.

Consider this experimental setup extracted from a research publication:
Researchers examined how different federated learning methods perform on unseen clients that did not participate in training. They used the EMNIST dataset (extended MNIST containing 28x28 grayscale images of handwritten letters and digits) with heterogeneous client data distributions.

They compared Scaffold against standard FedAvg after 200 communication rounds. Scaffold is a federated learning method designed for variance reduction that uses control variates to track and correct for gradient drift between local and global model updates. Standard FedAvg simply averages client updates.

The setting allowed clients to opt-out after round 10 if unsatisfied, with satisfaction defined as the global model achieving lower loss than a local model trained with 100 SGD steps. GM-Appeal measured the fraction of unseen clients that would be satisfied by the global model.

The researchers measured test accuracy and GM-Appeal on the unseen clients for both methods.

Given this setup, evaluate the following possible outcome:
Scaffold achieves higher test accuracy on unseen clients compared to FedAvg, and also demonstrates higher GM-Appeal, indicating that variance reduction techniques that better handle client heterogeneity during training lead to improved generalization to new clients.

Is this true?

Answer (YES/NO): NO